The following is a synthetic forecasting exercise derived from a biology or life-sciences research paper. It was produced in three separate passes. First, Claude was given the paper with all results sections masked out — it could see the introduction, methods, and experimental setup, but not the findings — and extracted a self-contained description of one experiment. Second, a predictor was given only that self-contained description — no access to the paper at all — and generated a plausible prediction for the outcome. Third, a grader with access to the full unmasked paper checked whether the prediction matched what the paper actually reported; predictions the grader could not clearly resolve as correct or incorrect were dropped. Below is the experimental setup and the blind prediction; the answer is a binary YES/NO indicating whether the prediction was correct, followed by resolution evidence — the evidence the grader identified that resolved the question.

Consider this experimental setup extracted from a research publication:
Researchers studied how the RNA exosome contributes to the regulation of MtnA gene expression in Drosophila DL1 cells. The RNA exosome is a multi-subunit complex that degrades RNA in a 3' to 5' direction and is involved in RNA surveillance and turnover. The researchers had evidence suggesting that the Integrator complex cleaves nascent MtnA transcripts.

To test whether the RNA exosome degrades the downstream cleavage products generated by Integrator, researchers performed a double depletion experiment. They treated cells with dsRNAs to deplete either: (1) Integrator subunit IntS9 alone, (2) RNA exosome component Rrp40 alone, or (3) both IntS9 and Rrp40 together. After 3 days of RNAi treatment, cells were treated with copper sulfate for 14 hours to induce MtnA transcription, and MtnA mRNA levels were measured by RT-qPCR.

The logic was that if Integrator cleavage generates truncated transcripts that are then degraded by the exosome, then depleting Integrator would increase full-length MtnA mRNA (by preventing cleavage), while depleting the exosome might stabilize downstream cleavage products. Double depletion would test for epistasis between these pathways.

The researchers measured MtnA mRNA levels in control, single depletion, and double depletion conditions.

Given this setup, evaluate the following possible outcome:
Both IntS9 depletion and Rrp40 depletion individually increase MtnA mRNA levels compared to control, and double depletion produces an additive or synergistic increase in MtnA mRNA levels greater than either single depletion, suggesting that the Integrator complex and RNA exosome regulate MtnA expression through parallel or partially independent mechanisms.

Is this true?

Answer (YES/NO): NO